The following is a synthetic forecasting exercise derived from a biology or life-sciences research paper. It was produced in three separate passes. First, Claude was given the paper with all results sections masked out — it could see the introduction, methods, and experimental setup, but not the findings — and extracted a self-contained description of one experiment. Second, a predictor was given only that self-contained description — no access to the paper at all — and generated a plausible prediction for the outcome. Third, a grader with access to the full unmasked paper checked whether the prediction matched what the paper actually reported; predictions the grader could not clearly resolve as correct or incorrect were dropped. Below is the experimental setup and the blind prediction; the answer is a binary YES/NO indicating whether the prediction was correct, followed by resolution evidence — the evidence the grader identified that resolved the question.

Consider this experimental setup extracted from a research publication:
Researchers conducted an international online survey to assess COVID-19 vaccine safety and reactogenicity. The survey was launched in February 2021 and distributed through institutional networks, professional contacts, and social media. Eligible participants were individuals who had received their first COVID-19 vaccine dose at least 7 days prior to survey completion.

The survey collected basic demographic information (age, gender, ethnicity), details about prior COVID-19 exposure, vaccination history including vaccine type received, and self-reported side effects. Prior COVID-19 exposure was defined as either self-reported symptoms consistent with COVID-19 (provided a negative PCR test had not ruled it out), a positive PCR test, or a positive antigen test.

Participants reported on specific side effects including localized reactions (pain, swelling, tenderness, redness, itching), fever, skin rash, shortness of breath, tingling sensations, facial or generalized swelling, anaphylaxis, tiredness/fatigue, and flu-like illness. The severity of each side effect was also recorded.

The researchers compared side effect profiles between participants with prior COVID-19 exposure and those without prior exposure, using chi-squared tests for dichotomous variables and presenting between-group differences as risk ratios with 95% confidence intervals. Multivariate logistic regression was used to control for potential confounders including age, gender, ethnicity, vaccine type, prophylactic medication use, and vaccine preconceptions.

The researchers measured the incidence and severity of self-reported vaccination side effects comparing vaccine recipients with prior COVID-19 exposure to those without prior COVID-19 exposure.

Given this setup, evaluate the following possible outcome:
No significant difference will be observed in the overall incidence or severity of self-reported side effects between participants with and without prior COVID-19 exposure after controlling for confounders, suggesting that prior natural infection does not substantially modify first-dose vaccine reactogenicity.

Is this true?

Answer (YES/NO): NO